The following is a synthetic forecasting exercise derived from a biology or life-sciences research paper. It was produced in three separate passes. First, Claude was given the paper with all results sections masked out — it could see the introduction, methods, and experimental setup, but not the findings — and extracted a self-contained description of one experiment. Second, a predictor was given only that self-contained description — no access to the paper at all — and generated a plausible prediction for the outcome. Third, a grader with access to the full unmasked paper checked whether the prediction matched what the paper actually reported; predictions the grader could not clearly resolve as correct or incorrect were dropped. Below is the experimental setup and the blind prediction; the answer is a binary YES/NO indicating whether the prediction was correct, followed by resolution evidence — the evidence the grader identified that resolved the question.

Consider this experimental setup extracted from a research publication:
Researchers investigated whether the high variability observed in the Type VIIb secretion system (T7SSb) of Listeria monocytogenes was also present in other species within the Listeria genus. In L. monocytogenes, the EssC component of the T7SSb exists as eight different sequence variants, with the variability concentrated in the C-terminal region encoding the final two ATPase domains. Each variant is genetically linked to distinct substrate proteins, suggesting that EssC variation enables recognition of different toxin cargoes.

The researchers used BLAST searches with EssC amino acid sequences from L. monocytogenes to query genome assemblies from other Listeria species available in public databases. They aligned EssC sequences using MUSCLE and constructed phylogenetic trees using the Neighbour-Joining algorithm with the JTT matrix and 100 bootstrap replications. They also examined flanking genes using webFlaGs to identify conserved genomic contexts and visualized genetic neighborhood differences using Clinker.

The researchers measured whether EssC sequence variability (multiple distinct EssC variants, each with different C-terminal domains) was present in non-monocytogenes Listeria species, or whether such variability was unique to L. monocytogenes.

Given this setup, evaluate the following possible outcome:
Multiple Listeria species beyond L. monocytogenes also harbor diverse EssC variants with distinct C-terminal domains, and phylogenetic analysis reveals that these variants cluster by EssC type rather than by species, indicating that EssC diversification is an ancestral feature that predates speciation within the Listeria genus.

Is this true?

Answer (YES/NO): NO